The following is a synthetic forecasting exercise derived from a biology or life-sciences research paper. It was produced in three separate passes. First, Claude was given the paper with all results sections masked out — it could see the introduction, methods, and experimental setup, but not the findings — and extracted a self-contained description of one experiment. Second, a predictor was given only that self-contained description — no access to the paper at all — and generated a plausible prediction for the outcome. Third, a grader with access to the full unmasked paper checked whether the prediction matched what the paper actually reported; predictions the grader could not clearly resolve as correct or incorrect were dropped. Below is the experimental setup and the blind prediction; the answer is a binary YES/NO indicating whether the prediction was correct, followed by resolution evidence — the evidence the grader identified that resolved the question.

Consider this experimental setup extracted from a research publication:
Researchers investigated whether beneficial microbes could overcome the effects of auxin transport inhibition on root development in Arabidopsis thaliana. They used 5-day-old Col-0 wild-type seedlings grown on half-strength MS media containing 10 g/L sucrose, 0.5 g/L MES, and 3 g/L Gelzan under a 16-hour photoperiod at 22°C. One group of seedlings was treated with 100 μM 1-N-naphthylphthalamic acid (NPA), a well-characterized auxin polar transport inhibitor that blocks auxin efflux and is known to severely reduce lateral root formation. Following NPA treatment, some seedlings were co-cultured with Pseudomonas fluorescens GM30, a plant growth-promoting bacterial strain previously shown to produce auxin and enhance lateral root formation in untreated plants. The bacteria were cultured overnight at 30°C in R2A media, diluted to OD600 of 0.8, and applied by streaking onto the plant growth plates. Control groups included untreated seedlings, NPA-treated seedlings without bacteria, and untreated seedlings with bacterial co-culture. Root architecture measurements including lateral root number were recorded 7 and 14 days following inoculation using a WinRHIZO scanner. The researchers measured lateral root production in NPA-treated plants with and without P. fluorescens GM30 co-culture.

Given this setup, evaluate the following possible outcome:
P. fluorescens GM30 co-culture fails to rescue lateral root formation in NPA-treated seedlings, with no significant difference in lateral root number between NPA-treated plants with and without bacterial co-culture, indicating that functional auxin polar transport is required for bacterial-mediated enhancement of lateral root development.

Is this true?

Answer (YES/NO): NO